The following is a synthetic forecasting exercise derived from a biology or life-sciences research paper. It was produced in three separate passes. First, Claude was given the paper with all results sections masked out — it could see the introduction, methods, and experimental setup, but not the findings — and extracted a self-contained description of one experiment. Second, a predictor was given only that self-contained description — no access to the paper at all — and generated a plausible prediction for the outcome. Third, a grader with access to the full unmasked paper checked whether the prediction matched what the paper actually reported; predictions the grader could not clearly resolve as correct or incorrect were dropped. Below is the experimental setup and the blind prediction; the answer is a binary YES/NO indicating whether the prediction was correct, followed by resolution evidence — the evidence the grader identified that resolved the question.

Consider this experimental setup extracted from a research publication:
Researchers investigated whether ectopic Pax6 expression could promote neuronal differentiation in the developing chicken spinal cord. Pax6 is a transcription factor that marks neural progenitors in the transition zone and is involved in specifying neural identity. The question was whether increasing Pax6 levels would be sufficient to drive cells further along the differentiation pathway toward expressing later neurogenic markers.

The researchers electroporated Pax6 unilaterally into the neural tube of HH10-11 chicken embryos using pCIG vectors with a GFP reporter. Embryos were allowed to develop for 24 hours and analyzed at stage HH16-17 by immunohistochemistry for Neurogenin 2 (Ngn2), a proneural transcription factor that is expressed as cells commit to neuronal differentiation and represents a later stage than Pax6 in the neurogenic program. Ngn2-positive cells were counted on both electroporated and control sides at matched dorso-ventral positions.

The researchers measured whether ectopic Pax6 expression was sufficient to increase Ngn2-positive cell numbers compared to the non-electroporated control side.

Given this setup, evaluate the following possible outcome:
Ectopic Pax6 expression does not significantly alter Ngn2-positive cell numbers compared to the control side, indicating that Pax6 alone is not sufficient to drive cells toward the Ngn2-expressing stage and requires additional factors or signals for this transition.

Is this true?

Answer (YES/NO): NO